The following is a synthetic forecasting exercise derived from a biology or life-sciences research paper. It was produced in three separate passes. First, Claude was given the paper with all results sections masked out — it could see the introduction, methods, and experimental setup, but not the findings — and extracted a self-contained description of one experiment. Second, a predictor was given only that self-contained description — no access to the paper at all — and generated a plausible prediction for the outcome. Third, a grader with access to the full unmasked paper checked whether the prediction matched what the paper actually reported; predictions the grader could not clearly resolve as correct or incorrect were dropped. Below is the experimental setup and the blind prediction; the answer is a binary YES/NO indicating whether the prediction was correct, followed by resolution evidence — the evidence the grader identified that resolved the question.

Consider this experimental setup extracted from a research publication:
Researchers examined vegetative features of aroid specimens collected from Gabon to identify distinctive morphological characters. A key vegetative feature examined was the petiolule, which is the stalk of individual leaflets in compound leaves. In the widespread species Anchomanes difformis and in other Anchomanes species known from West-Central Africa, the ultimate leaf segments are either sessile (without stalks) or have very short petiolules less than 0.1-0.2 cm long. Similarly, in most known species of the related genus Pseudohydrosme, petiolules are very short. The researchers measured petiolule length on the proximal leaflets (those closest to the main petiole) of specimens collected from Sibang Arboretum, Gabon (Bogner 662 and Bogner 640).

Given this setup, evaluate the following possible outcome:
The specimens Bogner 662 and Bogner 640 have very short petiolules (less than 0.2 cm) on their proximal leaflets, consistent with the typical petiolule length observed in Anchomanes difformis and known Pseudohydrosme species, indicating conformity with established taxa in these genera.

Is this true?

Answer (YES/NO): NO